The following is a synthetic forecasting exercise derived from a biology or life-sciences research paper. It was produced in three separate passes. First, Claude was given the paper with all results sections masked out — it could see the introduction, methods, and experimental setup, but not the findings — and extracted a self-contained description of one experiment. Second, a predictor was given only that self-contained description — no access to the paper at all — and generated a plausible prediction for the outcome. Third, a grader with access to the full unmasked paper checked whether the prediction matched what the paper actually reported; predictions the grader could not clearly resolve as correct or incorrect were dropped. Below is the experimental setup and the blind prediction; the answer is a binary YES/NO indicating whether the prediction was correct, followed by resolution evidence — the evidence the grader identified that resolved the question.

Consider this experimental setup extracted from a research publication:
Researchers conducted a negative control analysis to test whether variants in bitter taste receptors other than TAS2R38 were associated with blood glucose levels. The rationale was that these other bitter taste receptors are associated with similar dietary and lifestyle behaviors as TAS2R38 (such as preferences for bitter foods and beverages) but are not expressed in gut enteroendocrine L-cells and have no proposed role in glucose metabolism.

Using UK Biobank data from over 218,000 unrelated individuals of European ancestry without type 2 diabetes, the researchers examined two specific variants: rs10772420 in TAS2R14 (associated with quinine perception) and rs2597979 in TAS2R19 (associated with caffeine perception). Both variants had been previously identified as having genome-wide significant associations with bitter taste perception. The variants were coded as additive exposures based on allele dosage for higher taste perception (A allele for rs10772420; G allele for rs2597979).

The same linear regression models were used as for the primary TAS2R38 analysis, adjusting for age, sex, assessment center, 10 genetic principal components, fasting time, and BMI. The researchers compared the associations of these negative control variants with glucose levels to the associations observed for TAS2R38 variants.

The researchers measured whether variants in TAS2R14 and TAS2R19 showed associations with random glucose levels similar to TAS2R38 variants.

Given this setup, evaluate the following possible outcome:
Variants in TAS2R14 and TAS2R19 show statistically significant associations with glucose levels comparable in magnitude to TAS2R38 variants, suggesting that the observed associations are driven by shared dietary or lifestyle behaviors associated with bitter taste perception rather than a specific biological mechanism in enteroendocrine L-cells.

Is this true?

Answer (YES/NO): NO